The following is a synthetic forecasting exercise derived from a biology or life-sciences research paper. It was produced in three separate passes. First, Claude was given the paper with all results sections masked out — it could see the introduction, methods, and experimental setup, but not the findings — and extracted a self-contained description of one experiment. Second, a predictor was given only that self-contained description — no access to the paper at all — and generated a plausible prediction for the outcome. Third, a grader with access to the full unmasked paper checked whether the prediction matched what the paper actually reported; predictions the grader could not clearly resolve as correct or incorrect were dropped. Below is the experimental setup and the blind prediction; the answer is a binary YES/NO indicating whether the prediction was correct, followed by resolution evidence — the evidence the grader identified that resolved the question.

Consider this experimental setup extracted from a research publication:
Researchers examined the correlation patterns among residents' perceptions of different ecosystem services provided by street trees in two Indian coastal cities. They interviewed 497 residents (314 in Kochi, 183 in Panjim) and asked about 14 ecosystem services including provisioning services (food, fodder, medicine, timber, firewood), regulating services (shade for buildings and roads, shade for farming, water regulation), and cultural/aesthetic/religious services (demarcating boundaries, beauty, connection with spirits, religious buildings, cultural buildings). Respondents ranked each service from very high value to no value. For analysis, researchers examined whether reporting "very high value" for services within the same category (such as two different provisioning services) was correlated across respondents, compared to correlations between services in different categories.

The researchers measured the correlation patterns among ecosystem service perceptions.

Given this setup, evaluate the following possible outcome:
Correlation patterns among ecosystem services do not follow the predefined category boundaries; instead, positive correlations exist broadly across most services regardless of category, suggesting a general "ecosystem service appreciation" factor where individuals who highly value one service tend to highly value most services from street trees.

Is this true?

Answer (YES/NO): YES